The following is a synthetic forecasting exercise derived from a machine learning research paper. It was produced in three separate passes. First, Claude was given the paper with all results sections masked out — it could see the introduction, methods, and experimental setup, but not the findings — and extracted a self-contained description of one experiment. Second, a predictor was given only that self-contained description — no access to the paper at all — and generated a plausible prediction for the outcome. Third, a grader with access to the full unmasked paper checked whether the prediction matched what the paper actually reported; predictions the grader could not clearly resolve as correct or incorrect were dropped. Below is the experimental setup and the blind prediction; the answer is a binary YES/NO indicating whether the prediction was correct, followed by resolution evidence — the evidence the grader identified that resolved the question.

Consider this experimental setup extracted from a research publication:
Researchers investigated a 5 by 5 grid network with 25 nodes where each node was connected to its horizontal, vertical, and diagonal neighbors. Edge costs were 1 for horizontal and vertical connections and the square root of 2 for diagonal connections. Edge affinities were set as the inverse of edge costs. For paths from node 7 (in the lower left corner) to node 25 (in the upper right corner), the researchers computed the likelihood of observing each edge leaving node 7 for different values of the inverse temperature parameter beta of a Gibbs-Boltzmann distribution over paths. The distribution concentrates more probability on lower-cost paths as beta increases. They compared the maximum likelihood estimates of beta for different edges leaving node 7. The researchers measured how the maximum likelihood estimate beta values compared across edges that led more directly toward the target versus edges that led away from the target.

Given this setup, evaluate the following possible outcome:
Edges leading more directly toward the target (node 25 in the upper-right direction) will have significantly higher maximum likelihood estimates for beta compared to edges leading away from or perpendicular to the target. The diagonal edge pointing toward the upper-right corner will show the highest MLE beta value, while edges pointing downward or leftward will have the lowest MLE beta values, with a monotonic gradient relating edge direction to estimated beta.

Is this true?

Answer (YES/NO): YES